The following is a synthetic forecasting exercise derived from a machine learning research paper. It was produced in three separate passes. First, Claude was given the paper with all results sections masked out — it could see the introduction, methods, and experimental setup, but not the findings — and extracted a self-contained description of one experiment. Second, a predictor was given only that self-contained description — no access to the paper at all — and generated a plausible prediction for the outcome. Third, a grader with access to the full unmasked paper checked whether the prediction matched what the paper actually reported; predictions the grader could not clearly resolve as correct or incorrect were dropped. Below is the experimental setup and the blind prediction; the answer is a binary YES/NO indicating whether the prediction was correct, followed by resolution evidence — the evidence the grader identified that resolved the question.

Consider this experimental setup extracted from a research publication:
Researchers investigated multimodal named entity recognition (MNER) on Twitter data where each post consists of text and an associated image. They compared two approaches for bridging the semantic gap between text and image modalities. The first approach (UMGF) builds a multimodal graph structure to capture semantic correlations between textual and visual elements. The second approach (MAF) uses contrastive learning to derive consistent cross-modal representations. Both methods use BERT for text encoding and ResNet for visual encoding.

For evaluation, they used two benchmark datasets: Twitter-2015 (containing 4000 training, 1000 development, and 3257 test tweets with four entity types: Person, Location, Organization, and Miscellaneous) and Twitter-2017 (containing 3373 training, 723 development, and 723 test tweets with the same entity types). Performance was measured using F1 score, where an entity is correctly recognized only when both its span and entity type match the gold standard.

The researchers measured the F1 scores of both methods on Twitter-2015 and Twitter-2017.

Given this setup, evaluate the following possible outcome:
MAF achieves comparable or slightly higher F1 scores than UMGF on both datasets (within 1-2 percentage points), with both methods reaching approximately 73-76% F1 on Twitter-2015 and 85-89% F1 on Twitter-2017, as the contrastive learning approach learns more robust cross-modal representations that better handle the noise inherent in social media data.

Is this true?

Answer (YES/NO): NO